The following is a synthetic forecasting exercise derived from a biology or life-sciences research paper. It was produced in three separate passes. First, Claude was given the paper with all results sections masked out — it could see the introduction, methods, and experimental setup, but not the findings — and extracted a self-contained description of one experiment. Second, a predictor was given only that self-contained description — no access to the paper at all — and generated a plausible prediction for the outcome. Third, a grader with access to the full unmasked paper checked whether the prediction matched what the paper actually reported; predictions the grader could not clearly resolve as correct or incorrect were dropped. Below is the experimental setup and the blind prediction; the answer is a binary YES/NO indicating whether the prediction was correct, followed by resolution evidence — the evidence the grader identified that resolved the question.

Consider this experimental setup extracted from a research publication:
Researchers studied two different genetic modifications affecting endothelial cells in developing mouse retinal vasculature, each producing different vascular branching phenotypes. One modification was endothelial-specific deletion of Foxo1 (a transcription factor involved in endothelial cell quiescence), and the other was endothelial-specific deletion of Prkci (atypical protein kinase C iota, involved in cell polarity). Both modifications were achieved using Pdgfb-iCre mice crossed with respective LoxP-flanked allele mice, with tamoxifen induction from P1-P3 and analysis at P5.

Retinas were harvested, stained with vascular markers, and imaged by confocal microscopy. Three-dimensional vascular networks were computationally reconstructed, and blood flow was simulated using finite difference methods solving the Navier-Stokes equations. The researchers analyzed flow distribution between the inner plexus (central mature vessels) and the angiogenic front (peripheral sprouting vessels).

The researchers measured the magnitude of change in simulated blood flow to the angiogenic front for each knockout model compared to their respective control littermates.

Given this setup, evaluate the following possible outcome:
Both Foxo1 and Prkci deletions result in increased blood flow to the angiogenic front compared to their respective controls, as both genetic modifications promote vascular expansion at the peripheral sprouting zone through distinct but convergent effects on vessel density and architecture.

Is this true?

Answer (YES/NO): NO